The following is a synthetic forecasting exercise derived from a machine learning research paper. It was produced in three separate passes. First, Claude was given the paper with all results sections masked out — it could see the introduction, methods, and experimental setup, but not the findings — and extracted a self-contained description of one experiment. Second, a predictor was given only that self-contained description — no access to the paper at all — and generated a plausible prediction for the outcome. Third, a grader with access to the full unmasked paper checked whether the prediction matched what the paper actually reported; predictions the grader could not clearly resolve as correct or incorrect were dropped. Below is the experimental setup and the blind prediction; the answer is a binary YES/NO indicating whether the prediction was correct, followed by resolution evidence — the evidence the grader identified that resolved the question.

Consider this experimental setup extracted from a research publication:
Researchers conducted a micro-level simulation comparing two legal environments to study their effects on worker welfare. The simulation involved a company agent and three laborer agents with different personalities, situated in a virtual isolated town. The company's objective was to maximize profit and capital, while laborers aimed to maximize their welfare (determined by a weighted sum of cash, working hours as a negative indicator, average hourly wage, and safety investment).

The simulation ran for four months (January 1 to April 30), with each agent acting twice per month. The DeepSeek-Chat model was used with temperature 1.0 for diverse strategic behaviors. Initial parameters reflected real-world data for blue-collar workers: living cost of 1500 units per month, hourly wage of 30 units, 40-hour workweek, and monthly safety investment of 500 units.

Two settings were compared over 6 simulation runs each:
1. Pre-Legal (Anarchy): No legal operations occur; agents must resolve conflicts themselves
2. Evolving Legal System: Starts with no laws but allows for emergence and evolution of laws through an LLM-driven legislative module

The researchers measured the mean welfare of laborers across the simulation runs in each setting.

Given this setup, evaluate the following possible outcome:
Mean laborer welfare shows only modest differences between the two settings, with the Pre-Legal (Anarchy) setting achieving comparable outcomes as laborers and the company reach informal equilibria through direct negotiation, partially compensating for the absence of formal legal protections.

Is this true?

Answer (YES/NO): NO